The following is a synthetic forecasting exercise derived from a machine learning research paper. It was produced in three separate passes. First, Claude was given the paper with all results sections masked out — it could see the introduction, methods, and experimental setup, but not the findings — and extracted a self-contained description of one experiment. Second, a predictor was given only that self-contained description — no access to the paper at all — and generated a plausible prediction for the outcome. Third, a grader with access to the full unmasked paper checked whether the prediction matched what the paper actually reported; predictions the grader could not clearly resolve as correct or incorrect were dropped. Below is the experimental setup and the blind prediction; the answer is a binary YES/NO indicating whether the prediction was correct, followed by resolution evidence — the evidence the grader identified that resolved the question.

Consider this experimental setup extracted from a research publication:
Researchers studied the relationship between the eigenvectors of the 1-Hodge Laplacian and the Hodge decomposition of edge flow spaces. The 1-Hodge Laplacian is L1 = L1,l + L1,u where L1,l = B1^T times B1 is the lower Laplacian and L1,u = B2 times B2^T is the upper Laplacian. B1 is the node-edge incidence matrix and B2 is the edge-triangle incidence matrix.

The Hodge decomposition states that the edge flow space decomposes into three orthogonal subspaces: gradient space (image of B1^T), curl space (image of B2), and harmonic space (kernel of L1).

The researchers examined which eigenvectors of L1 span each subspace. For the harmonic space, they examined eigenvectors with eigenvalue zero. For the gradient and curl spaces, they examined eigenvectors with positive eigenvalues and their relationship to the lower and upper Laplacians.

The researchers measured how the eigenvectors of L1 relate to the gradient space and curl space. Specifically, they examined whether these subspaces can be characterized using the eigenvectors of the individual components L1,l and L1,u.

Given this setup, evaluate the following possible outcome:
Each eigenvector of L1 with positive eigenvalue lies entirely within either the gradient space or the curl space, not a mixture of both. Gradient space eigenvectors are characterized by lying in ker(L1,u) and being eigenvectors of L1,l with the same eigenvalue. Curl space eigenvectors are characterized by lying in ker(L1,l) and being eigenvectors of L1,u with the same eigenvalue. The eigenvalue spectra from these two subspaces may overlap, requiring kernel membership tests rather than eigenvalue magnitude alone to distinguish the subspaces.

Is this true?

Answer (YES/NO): YES